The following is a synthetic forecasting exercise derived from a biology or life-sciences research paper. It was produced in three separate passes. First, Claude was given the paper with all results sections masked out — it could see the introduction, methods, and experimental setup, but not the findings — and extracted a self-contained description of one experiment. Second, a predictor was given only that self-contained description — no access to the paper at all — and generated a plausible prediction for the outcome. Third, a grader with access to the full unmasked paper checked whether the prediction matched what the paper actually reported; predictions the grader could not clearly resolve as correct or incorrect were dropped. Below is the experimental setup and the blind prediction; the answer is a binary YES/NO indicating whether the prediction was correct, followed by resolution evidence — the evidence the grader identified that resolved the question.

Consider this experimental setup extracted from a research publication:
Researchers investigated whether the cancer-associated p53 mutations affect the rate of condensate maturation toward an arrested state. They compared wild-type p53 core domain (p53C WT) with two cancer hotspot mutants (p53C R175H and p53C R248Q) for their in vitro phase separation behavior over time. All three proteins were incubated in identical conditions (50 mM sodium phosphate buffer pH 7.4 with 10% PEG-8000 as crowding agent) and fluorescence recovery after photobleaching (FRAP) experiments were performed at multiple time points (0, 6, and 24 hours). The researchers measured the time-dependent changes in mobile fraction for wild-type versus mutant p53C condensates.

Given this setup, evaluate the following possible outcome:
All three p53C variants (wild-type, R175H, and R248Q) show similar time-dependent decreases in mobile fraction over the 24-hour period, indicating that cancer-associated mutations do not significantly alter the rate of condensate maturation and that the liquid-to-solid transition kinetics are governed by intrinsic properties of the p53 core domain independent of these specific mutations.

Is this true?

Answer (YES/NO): NO